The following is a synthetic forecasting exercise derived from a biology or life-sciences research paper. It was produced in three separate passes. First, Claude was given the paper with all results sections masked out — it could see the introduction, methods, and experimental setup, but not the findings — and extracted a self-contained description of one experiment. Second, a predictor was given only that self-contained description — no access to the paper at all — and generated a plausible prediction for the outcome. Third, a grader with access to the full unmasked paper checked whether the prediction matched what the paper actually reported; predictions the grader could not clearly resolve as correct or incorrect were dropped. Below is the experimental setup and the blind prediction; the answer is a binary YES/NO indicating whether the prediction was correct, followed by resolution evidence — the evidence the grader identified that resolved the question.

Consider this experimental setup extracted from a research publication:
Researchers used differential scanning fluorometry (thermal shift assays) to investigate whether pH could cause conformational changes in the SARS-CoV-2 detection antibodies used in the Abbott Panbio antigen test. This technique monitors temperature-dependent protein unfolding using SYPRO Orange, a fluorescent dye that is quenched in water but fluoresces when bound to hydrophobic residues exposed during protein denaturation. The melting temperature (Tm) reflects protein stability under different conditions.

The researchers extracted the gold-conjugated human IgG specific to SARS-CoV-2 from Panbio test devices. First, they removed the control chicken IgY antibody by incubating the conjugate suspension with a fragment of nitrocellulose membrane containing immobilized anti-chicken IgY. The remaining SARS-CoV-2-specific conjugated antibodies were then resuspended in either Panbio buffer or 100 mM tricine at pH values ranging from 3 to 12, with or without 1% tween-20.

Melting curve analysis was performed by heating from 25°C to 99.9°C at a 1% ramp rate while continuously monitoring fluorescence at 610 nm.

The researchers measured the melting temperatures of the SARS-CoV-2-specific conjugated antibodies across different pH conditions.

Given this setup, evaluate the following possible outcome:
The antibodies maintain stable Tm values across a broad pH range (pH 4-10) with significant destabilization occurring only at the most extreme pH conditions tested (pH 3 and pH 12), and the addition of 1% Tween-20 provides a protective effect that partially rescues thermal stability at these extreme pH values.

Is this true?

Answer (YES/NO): NO